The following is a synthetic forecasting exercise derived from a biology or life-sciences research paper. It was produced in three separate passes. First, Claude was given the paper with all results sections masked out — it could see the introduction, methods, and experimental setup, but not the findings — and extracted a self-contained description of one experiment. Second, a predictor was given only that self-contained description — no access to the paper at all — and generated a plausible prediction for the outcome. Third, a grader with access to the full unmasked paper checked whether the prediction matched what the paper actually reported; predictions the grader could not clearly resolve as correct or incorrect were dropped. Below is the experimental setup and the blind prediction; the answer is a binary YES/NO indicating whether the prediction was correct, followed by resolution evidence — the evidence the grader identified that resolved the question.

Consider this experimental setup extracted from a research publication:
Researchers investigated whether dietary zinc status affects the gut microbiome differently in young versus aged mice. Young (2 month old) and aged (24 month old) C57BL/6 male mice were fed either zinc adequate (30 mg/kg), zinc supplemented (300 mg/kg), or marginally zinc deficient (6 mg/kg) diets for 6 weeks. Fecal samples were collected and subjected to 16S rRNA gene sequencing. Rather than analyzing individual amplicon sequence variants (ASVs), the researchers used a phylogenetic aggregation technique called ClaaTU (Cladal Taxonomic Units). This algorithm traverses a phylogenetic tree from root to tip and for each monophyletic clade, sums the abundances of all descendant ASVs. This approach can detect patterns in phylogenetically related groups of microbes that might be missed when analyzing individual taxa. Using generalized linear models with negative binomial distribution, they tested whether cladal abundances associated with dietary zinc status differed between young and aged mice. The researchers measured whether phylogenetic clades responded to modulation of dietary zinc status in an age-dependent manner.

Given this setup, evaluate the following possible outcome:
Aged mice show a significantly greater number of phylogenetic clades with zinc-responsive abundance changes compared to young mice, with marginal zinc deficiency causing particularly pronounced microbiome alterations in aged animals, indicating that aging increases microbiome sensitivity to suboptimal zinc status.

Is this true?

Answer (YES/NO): NO